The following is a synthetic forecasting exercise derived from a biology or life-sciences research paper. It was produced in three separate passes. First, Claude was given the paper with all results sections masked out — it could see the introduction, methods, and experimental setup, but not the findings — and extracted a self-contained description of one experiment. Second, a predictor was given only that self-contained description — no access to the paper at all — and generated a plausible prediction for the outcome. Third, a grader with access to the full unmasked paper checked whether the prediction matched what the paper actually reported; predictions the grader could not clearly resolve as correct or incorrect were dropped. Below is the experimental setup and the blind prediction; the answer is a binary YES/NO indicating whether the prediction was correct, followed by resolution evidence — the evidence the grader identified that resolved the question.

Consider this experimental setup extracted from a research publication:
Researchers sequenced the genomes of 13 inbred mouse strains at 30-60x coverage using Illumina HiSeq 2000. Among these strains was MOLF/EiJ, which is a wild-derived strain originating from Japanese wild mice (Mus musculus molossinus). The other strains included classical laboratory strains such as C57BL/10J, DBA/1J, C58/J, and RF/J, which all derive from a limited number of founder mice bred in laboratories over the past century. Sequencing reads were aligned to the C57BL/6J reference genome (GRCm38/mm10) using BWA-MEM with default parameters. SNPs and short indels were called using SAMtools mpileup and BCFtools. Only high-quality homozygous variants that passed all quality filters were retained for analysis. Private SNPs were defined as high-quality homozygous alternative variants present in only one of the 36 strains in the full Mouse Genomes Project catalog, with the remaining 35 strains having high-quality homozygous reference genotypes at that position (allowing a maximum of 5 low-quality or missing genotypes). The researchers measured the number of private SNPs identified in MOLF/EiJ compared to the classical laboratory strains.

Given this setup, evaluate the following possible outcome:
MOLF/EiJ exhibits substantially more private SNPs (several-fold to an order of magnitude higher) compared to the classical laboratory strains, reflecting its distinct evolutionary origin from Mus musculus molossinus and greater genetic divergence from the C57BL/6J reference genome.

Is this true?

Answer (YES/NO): YES